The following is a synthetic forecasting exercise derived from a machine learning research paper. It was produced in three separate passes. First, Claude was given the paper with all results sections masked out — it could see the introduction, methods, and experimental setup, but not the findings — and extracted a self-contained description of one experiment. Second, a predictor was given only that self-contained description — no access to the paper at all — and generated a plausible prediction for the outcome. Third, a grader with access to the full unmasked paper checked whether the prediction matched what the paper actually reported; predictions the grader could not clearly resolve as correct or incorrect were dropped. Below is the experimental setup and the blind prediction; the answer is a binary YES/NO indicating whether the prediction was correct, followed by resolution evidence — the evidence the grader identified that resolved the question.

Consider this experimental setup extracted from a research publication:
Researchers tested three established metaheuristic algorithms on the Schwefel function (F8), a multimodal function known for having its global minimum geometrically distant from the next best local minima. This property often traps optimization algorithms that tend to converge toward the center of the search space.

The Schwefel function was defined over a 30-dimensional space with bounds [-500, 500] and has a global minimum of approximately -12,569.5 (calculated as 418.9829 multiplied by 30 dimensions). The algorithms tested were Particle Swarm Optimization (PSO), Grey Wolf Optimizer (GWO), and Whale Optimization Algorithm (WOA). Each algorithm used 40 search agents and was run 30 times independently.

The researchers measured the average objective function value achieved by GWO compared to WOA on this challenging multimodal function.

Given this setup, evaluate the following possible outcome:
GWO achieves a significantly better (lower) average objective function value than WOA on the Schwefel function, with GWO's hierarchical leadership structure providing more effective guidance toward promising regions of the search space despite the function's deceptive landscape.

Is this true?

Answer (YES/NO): NO